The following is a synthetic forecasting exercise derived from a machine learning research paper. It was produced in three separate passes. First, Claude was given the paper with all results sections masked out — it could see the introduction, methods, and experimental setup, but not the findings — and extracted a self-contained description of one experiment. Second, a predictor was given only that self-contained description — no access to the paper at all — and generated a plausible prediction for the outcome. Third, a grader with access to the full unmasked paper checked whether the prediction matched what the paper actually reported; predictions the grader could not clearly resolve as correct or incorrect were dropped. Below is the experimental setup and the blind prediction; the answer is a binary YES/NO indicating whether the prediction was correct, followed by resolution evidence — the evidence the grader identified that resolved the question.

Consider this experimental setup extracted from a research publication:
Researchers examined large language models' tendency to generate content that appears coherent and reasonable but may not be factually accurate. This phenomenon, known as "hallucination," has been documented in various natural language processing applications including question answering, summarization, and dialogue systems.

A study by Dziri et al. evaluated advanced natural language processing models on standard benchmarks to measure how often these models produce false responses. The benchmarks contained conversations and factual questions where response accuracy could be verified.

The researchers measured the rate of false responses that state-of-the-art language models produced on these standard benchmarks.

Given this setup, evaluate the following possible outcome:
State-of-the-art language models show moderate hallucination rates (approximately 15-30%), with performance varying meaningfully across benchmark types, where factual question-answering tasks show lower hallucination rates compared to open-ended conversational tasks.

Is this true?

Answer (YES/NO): NO